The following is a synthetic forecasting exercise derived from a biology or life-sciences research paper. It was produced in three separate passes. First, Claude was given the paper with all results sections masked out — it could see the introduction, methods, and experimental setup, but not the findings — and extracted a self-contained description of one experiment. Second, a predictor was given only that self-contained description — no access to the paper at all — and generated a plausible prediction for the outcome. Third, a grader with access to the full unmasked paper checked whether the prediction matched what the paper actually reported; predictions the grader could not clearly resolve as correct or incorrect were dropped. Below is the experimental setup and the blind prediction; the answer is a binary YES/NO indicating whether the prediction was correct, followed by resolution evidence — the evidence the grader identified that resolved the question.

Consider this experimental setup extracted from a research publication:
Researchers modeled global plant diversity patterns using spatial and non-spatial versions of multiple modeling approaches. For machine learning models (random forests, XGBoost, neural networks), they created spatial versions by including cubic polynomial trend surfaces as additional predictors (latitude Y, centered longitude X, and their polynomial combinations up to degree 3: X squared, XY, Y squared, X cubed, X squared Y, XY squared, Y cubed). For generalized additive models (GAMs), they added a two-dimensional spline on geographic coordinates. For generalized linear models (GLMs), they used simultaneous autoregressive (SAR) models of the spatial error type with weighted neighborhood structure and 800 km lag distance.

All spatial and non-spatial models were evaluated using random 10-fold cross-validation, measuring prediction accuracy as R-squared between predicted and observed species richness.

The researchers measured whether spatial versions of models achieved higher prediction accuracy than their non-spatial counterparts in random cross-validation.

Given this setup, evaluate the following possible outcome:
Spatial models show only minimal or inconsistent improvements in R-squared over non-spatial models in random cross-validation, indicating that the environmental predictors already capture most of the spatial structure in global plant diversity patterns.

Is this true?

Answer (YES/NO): NO